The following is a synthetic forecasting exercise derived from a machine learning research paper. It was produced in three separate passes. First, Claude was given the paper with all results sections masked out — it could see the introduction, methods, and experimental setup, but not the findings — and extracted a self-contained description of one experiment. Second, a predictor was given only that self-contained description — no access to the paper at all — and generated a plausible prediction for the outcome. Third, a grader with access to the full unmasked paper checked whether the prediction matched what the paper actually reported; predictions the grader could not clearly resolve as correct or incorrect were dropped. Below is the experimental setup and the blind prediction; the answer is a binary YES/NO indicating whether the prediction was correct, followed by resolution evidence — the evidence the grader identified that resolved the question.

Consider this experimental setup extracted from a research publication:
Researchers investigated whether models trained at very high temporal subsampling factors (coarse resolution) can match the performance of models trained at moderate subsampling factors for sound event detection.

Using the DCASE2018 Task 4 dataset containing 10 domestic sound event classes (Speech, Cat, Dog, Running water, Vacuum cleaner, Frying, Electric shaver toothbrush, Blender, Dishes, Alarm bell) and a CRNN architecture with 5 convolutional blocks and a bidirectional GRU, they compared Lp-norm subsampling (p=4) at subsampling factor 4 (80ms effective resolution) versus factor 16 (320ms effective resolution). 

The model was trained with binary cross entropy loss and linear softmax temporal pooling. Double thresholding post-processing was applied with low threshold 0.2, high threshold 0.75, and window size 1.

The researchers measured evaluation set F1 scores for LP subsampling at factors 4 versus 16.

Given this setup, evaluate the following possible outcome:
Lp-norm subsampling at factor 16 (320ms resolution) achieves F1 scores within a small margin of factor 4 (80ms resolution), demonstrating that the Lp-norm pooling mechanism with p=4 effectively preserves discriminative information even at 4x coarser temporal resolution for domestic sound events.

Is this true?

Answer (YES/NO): NO